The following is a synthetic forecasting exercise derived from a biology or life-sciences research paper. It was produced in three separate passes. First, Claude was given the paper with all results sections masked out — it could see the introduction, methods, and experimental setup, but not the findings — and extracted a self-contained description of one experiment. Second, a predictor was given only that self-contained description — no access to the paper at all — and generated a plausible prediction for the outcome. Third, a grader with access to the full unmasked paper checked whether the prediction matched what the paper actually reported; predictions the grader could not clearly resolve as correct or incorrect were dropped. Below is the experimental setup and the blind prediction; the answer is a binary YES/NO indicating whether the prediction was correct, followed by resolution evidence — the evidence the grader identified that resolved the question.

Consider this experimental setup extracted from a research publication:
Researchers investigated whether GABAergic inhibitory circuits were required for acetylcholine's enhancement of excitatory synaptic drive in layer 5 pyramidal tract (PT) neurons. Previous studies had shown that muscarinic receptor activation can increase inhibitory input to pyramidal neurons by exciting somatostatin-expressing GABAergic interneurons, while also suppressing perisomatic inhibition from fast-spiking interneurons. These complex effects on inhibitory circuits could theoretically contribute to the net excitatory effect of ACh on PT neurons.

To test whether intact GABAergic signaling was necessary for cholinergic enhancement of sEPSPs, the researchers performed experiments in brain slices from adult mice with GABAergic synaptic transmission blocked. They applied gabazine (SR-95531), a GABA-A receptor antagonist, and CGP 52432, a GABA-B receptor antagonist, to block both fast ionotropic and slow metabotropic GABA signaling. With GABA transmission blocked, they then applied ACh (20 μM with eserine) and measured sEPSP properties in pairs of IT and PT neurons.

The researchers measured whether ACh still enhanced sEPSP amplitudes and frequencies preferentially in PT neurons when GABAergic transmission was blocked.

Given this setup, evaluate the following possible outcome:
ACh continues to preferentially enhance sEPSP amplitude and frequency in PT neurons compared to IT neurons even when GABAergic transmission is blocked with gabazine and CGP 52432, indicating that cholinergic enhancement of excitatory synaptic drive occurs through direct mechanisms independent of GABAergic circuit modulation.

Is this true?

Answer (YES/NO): YES